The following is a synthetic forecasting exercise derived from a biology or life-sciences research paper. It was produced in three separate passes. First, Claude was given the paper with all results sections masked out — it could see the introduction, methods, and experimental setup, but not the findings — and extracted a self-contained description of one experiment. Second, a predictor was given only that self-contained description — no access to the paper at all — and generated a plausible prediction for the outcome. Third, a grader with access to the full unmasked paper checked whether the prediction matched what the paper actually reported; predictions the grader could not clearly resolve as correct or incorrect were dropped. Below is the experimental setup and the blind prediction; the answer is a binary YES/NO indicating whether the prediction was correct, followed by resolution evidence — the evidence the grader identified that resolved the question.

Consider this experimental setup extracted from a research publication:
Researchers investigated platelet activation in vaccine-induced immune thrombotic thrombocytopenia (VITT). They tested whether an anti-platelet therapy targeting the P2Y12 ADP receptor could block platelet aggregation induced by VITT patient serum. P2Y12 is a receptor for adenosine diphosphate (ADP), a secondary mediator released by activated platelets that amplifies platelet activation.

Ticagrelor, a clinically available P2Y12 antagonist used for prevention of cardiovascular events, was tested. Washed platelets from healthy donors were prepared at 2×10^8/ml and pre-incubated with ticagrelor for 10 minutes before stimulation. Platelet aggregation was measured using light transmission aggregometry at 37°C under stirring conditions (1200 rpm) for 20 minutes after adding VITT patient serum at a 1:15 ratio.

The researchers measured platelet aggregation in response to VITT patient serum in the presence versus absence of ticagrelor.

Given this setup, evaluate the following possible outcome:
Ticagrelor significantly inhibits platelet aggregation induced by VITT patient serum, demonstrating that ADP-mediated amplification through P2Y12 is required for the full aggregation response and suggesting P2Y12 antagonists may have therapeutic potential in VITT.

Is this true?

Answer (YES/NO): YES